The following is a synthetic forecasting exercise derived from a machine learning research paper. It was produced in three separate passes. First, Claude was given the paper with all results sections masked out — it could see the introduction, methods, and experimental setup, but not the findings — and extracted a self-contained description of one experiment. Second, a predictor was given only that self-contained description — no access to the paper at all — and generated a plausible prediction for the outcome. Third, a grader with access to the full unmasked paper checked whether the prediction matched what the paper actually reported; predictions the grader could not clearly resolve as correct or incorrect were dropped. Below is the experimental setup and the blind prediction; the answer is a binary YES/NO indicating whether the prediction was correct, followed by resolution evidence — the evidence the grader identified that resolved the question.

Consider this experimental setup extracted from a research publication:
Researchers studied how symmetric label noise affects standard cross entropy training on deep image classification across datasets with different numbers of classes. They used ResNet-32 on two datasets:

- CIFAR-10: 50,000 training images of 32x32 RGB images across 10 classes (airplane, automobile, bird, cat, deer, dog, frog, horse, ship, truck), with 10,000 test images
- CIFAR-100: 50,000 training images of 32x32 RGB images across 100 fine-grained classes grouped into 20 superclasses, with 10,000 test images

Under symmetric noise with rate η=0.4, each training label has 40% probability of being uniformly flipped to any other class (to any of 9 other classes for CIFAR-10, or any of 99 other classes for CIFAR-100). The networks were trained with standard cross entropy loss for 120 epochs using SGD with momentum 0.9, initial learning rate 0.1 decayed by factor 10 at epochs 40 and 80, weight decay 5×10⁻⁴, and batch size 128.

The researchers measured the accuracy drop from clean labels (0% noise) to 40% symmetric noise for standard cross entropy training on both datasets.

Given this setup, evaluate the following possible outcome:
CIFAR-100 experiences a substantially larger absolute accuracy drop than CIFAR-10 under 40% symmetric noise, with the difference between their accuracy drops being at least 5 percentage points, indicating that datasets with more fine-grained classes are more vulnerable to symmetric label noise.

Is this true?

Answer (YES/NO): YES